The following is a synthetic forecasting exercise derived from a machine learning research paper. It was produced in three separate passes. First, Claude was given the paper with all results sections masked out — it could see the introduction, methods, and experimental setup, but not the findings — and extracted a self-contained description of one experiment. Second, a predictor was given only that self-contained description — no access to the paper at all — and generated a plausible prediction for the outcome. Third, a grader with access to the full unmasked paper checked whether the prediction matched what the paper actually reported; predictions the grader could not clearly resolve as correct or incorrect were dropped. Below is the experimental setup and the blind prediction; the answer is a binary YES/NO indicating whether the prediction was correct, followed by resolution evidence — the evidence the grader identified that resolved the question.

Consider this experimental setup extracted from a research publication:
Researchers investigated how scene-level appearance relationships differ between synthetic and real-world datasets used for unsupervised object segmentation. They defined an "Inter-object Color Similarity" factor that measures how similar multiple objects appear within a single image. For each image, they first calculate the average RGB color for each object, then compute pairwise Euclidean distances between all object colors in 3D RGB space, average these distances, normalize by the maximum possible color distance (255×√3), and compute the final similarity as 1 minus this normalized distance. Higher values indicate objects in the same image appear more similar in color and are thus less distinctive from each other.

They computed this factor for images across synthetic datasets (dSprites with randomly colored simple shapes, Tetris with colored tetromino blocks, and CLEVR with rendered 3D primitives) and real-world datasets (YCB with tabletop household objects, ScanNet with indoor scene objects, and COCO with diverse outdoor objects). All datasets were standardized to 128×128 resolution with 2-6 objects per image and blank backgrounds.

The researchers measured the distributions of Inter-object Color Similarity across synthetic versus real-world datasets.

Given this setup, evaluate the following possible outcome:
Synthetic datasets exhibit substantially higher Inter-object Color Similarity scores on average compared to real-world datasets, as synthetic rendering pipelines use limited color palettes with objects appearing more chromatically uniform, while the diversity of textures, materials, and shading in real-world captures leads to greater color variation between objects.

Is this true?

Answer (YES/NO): NO